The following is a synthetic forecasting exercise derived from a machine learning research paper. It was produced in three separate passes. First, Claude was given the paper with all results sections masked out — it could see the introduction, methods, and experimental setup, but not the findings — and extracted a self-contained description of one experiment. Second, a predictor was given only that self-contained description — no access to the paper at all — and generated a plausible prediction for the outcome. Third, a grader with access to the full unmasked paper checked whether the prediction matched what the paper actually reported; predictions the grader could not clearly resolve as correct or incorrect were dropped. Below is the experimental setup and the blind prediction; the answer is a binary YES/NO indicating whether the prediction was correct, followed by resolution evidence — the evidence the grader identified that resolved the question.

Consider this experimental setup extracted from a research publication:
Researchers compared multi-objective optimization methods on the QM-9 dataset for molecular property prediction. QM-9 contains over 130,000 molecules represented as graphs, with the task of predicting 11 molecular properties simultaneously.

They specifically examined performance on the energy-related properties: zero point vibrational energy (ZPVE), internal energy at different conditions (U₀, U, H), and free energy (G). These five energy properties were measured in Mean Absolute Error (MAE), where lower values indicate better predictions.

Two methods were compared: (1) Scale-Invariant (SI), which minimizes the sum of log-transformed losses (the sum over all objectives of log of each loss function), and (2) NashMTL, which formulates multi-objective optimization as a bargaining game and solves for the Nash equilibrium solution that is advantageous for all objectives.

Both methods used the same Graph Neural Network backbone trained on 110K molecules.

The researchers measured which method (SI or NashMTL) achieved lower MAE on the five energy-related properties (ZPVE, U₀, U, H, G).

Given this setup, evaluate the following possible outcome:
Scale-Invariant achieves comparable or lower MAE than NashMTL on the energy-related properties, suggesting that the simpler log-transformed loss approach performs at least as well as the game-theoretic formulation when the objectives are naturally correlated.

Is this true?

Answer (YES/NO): YES